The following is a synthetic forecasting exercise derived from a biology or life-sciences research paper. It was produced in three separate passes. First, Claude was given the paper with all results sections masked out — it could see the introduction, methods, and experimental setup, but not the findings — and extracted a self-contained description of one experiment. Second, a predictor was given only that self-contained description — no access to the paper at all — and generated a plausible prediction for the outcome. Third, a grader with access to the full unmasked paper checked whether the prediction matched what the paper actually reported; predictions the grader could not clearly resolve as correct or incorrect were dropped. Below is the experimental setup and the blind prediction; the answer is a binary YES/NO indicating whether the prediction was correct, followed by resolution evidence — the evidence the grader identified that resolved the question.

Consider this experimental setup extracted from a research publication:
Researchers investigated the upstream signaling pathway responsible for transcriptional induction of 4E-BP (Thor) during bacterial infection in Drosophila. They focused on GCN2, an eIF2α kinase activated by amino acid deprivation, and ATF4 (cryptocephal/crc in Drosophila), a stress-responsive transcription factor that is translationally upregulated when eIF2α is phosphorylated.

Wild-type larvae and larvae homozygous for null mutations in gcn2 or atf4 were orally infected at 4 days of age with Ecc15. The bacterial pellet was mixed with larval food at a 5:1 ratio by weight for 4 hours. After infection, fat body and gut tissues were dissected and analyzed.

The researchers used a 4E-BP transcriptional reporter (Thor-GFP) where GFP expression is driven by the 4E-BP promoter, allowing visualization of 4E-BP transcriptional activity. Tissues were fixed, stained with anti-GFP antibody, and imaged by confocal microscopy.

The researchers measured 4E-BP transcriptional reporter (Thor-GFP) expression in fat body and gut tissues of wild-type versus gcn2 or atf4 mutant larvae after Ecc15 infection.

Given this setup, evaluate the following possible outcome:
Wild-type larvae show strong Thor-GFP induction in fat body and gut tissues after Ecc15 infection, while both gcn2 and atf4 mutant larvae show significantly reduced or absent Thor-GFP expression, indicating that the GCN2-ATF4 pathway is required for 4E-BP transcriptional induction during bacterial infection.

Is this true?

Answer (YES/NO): YES